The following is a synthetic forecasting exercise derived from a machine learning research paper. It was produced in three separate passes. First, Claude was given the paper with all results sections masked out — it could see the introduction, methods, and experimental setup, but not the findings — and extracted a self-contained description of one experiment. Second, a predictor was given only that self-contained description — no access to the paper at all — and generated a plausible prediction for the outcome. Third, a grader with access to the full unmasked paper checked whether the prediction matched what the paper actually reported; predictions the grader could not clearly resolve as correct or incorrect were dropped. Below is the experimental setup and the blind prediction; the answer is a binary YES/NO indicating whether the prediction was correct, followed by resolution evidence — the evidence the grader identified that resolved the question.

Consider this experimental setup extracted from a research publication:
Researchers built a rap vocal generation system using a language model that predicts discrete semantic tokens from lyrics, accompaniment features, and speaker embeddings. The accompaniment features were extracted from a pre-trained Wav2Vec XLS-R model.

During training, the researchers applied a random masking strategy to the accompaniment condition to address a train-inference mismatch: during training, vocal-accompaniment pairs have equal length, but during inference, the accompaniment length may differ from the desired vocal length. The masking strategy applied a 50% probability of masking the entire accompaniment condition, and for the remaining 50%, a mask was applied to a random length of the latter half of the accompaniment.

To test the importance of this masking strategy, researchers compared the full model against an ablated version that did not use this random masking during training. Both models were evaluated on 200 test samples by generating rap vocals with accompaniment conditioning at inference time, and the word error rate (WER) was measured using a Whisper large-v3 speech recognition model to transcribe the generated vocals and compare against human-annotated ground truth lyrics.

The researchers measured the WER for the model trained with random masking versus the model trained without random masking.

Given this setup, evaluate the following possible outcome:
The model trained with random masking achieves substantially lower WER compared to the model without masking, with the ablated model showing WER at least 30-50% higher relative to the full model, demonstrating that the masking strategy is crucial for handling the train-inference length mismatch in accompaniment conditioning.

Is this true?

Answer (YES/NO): YES